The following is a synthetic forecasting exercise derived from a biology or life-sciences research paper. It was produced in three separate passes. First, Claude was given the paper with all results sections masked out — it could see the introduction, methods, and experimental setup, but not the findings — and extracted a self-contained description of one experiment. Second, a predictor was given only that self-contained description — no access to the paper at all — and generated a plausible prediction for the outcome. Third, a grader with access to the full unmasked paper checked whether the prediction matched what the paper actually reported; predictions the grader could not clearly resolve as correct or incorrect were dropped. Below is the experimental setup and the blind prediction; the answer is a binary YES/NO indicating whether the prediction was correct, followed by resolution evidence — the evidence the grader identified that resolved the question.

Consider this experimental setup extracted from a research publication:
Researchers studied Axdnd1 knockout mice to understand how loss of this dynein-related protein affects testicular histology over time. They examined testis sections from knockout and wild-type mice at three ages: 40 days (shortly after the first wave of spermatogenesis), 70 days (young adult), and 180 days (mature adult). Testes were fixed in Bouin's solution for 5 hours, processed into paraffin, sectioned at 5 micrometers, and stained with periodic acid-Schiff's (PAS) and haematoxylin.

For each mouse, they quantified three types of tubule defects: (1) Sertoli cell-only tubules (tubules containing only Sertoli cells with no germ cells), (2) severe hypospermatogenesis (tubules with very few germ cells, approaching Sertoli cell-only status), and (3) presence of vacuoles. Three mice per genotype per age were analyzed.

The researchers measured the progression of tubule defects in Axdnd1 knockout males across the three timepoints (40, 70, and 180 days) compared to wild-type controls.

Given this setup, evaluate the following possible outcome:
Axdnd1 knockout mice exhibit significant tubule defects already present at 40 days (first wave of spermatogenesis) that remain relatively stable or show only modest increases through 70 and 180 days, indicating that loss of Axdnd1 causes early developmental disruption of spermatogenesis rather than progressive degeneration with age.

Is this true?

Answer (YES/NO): NO